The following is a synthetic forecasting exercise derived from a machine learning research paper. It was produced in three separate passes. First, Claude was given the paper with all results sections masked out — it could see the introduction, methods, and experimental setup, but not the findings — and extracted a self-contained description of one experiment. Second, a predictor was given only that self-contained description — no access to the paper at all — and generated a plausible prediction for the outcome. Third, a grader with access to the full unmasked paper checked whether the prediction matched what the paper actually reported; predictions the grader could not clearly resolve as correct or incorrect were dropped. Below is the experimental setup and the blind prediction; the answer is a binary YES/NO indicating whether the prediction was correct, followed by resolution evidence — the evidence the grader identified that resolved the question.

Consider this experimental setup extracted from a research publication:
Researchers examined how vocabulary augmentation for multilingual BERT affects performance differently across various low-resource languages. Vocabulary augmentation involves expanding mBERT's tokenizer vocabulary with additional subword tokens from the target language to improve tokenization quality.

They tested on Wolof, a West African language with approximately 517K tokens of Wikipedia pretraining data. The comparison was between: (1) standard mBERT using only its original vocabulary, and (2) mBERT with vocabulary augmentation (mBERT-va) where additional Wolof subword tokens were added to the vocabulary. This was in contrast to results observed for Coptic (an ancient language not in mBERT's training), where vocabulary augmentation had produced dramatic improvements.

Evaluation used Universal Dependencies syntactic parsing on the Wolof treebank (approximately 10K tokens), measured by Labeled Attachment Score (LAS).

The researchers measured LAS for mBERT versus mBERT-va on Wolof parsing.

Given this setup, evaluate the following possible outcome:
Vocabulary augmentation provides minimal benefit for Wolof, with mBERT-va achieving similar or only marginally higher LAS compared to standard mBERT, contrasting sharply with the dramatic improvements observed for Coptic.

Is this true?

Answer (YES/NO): NO